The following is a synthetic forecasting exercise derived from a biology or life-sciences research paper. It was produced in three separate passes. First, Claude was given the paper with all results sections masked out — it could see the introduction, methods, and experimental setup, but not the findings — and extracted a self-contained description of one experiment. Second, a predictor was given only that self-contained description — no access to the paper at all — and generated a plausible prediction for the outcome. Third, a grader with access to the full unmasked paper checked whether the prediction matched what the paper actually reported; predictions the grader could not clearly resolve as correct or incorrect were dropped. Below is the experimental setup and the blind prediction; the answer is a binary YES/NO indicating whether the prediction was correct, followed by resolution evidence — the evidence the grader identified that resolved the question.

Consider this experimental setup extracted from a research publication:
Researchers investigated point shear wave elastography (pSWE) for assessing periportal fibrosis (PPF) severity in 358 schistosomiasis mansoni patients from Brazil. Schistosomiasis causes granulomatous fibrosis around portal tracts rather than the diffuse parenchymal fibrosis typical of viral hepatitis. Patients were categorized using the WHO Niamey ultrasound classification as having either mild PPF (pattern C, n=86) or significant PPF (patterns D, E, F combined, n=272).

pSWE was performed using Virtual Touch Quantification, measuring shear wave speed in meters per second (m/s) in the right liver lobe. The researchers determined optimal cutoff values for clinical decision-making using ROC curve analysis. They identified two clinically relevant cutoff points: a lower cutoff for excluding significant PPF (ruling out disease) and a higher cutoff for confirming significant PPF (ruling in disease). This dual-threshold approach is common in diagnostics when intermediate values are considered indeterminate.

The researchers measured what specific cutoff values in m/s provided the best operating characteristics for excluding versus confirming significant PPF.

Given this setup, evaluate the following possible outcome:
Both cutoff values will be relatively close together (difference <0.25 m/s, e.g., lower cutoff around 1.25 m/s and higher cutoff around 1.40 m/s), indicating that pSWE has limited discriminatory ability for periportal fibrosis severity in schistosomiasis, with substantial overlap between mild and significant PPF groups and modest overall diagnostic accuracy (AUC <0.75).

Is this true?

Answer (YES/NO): NO